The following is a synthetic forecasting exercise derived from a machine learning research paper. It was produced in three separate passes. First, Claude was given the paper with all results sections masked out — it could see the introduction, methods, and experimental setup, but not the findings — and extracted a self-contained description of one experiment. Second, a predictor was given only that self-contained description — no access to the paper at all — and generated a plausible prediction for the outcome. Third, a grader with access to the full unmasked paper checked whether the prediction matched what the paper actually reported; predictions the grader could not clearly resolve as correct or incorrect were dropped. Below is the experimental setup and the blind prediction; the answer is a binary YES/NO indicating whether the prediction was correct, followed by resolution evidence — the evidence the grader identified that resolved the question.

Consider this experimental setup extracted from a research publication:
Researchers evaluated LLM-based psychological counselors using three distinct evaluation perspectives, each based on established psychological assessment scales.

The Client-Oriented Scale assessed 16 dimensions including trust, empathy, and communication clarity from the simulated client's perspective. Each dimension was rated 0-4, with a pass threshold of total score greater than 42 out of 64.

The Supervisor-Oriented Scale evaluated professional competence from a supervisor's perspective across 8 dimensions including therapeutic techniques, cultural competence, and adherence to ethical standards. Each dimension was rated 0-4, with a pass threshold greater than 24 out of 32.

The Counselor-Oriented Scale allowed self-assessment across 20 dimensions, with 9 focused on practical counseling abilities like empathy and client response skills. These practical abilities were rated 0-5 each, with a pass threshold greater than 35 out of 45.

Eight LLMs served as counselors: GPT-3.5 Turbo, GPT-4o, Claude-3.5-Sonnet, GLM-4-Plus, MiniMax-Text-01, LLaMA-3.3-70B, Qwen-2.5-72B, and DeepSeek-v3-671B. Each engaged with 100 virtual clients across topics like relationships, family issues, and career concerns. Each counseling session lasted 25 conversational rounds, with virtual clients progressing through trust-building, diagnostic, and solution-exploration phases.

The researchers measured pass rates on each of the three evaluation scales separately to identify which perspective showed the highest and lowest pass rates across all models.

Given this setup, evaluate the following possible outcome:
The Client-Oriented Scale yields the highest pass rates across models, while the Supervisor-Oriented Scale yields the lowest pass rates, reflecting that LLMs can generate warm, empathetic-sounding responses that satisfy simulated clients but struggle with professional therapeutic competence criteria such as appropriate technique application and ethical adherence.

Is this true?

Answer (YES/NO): YES